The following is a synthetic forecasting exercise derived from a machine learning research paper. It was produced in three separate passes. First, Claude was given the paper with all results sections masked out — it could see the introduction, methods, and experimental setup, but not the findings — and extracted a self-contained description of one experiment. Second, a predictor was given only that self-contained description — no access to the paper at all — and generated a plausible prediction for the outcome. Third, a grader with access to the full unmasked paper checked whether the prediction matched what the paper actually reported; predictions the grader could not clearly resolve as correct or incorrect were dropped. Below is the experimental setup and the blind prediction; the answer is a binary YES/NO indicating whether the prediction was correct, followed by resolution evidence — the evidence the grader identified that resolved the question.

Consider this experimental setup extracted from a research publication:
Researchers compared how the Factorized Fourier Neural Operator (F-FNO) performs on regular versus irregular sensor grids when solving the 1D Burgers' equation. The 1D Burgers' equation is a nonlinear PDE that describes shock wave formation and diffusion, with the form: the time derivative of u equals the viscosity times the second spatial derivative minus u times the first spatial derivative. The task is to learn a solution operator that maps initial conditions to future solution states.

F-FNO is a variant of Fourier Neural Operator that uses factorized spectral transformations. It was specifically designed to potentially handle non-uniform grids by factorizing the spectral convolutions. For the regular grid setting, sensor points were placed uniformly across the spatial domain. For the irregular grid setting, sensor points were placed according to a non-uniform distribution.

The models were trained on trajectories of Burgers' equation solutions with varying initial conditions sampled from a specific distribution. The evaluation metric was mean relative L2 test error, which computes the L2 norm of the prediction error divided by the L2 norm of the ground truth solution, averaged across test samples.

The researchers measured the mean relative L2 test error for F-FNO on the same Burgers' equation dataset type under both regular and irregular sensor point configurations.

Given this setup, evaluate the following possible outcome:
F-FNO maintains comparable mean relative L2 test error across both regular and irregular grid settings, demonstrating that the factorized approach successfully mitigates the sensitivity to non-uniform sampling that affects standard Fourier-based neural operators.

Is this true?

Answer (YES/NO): NO